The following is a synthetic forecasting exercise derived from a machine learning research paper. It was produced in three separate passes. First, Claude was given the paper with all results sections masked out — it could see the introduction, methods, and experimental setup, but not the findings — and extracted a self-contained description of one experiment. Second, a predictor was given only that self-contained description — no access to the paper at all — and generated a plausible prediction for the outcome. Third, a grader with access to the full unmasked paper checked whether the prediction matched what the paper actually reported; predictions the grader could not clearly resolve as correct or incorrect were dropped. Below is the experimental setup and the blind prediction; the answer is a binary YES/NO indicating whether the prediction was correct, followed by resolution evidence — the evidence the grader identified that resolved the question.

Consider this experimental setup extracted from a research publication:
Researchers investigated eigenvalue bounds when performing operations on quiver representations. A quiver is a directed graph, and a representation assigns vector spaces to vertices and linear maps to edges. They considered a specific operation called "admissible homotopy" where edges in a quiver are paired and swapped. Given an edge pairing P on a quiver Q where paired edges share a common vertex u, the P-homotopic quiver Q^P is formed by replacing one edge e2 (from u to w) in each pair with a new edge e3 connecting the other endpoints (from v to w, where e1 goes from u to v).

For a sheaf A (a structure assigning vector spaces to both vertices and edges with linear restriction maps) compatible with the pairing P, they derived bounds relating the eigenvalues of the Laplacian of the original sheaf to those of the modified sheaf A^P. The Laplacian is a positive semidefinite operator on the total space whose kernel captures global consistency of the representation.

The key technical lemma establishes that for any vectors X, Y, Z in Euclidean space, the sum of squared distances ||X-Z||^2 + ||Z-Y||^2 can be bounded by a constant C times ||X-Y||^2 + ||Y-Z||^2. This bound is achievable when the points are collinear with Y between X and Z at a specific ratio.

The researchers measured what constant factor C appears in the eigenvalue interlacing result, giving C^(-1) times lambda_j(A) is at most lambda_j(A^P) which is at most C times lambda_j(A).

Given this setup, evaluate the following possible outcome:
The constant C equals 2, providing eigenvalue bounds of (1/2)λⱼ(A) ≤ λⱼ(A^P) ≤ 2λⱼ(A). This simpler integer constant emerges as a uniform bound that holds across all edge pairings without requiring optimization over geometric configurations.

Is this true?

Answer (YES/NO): NO